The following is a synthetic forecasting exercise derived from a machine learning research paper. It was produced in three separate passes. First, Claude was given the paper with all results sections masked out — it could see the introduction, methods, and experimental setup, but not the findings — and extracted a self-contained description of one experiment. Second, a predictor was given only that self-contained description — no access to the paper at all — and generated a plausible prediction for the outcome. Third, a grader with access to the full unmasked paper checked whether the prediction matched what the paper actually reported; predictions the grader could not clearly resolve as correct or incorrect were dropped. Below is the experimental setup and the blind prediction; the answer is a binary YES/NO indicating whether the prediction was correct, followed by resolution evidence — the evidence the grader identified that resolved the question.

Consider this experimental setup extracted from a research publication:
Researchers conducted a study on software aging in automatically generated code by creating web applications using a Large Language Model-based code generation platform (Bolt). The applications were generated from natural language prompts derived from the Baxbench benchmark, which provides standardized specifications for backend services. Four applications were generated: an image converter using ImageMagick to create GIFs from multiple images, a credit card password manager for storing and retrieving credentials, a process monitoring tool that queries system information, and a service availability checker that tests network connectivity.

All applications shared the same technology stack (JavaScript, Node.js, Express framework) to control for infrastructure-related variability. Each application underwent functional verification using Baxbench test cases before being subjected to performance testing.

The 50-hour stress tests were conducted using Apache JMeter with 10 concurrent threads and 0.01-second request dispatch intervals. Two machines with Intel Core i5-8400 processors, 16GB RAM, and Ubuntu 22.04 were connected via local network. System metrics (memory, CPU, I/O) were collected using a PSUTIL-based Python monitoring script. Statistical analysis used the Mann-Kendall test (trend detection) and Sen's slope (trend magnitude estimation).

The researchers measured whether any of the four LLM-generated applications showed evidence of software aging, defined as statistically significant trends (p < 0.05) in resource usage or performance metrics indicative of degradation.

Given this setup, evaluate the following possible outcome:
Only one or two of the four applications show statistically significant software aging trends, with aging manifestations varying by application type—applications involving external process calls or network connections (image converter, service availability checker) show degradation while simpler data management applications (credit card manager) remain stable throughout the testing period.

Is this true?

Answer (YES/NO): NO